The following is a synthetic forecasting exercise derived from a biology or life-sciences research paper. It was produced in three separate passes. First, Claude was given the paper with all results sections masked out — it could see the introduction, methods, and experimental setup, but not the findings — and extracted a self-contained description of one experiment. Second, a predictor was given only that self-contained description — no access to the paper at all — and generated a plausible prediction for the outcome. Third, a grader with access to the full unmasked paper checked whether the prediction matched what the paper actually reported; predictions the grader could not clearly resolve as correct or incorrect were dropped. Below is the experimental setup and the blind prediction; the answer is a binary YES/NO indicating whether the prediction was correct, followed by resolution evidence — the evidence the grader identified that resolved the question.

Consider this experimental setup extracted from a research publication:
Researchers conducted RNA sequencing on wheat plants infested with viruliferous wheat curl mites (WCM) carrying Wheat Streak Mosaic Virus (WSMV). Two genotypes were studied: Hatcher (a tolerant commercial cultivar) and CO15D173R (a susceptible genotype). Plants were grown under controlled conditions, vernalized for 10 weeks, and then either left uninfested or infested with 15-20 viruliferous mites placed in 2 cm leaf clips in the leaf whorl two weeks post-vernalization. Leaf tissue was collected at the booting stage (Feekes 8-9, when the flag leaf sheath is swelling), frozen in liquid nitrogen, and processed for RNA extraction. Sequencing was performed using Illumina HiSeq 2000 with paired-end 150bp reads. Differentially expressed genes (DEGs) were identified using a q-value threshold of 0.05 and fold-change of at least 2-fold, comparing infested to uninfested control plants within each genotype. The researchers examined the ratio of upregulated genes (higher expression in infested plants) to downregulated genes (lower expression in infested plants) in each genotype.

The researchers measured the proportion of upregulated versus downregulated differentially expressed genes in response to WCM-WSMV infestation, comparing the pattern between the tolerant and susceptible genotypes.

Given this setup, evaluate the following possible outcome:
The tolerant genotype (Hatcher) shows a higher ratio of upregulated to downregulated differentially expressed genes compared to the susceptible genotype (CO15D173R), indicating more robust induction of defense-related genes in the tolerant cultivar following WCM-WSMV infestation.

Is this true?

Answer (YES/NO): YES